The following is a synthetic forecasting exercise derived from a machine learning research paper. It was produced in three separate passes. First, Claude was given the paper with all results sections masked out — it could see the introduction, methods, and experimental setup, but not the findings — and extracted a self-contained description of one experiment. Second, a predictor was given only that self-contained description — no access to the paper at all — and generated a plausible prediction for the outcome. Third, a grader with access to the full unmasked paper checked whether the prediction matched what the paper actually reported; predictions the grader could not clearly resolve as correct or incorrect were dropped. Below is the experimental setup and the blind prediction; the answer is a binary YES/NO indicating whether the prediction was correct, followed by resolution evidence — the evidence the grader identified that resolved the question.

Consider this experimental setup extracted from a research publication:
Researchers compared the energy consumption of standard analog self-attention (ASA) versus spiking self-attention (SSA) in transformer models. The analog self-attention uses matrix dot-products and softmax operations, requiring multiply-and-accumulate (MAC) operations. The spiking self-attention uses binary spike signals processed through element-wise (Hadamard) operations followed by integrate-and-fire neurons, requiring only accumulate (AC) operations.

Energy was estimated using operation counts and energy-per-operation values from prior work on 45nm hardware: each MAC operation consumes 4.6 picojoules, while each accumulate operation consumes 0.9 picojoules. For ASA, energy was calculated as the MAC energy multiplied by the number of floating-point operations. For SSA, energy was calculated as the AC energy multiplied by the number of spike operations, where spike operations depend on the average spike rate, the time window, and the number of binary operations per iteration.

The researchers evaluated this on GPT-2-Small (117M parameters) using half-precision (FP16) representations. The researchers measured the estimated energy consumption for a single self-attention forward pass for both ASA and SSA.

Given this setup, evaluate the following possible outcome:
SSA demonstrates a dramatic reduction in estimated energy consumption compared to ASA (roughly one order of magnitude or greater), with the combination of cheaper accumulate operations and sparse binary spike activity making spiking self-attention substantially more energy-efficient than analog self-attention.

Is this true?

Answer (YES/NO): NO